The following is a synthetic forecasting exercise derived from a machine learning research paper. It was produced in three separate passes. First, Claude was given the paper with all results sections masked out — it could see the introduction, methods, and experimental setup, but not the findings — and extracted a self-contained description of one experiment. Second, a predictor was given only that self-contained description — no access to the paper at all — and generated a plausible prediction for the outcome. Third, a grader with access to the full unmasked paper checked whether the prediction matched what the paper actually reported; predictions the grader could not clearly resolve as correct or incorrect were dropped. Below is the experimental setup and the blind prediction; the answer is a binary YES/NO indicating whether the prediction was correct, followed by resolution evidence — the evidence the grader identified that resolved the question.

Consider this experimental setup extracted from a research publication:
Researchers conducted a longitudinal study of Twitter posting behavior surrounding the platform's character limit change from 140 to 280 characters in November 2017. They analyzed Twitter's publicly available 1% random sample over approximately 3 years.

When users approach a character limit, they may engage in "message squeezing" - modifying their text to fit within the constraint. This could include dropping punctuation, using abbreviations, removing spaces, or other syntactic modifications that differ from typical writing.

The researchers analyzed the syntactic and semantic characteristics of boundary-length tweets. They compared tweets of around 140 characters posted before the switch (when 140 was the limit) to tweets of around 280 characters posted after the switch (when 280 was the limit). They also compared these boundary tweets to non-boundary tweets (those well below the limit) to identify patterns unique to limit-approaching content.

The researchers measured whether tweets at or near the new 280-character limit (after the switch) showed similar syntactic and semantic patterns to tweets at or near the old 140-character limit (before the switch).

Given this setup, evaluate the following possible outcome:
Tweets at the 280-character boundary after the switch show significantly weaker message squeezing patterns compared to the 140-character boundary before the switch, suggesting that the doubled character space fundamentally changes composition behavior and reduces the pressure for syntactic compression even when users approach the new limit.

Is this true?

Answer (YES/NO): NO